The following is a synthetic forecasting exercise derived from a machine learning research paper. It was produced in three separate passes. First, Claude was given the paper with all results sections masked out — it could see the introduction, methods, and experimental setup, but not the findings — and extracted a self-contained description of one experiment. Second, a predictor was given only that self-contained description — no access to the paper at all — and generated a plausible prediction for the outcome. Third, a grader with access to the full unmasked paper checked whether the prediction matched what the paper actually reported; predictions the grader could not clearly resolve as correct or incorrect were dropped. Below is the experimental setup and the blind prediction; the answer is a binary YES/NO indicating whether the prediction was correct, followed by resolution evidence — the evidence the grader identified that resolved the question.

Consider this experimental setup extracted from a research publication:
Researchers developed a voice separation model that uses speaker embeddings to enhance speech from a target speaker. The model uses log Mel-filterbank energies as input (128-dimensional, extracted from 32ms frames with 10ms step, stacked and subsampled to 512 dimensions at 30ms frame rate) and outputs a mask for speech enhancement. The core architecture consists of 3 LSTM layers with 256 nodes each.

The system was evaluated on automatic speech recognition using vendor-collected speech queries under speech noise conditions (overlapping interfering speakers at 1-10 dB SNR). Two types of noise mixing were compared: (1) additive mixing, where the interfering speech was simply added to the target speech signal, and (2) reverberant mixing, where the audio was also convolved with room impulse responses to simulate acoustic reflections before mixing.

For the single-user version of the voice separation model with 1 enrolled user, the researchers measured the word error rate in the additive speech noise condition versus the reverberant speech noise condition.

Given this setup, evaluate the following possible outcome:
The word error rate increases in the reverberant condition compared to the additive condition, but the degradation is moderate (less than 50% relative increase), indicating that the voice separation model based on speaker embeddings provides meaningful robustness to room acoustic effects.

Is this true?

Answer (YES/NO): YES